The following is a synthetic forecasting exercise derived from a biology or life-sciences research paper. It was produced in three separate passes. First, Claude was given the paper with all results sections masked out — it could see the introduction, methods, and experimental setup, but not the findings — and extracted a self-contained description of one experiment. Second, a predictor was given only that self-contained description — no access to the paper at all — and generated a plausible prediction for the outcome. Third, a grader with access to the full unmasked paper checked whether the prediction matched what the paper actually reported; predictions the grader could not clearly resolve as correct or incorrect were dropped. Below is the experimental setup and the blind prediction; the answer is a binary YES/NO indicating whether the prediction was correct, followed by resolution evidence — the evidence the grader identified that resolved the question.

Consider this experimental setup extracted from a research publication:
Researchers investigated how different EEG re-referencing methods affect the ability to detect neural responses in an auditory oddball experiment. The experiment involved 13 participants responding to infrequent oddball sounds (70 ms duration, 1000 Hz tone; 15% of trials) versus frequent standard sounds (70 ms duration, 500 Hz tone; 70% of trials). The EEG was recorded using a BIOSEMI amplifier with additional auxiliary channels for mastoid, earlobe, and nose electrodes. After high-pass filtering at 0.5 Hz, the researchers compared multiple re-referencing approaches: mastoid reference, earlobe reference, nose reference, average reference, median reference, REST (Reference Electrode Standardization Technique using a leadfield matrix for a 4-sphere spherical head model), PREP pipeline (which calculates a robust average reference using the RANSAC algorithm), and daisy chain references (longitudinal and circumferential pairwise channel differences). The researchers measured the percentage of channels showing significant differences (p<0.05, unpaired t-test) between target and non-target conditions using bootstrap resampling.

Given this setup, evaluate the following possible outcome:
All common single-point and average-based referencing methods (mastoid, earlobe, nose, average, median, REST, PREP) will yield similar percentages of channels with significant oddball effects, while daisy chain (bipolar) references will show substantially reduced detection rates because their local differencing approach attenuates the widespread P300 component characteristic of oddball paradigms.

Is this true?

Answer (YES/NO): YES